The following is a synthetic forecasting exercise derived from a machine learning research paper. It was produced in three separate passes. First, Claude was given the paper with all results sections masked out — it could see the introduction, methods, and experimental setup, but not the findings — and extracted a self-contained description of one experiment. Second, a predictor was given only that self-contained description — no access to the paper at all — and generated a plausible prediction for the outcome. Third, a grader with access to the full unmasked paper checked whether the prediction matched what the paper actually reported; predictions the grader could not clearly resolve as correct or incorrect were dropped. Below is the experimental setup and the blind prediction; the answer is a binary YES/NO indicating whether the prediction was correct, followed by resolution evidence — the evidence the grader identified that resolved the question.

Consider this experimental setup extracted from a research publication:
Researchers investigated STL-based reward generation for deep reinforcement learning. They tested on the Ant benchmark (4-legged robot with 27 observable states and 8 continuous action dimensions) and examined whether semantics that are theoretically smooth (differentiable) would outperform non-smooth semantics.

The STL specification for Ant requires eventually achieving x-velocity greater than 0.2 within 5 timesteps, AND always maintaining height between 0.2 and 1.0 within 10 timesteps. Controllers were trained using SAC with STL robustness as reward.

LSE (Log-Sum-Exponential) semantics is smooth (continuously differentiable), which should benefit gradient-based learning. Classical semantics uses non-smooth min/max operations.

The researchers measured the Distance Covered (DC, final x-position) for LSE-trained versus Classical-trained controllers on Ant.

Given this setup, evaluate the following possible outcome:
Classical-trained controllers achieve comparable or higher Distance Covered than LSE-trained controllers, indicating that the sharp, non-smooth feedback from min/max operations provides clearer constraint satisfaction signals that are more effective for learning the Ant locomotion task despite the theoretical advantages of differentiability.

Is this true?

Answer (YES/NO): YES